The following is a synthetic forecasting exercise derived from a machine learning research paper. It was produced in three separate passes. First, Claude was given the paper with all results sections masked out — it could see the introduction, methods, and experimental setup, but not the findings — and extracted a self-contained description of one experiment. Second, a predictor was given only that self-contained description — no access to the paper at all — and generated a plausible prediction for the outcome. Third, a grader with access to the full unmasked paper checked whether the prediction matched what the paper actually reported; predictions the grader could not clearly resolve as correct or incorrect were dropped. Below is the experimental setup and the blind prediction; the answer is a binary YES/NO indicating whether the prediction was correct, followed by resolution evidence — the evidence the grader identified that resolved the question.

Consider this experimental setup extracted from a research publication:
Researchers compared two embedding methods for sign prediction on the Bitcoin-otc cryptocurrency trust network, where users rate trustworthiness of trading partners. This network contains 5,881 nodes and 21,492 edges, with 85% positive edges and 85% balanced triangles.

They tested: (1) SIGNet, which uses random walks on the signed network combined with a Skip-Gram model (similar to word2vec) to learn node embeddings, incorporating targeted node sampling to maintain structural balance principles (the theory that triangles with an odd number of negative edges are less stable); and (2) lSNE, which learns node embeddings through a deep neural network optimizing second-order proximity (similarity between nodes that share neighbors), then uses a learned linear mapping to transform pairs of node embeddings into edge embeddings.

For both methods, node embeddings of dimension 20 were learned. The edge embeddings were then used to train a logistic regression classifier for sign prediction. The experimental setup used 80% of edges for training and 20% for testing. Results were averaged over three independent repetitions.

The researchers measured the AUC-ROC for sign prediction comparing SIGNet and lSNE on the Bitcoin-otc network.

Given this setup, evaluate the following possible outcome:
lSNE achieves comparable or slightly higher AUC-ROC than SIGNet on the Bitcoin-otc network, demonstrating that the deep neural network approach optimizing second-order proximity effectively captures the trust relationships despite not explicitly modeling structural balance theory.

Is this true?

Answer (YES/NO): NO